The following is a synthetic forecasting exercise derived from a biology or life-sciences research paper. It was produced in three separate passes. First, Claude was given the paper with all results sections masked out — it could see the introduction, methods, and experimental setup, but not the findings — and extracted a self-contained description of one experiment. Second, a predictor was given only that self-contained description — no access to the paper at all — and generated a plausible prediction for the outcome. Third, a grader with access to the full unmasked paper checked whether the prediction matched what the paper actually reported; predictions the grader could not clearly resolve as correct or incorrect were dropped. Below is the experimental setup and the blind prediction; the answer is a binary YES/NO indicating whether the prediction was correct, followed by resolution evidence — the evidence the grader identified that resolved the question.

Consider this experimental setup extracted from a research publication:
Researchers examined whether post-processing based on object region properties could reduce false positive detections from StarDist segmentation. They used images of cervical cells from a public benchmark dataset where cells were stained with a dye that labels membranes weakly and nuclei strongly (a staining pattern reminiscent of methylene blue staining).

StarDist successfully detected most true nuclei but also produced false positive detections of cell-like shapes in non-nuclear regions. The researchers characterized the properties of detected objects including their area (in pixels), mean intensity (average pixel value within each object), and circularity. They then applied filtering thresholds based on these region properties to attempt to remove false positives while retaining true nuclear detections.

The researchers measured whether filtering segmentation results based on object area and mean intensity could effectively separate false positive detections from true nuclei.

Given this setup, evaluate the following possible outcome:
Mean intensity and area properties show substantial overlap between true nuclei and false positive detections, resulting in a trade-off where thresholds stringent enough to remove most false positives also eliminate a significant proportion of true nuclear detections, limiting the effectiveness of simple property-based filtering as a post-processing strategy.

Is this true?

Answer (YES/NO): NO